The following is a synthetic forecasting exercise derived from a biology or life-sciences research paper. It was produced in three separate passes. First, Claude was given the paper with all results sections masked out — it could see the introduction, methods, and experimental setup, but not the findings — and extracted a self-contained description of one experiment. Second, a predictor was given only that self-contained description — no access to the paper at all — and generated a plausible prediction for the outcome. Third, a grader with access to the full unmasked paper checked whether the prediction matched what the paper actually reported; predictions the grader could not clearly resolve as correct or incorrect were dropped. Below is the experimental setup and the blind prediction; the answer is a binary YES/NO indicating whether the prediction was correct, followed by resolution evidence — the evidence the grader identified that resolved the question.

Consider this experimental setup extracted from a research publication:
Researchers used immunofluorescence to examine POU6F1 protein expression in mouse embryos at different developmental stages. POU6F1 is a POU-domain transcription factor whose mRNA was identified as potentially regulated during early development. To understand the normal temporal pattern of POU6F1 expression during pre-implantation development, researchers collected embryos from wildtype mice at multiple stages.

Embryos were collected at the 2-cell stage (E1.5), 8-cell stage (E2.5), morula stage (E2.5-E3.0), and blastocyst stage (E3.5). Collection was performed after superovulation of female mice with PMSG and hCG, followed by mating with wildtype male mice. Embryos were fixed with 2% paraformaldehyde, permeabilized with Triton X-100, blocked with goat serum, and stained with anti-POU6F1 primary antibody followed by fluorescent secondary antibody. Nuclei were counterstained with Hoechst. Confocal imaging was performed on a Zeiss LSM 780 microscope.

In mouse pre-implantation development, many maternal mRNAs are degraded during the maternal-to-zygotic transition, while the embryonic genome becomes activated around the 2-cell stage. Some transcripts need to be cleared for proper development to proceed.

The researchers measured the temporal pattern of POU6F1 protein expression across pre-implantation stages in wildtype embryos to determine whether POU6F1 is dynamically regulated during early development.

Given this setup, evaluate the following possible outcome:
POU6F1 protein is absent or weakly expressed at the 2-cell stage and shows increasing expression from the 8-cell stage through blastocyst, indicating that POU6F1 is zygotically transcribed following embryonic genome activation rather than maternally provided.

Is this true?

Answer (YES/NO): NO